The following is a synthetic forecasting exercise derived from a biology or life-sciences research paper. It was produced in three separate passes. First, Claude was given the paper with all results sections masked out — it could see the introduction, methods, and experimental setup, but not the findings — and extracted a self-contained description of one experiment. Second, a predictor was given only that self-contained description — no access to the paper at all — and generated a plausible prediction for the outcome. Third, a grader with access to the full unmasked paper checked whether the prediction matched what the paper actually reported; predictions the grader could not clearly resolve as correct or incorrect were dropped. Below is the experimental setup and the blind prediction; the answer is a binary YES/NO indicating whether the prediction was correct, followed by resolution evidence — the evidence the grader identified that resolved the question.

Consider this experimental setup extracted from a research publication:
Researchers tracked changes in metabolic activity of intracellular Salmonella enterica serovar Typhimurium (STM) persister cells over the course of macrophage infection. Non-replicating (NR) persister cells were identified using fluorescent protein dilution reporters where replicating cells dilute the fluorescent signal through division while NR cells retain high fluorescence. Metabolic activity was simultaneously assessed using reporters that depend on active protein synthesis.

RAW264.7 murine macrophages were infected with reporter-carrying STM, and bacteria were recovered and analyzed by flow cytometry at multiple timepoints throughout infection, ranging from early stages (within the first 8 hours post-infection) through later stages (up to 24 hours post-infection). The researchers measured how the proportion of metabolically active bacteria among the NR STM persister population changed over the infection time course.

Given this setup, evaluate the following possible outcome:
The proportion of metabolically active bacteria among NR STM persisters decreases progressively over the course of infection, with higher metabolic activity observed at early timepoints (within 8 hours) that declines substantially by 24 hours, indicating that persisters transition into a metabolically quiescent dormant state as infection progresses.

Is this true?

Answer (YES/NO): YES